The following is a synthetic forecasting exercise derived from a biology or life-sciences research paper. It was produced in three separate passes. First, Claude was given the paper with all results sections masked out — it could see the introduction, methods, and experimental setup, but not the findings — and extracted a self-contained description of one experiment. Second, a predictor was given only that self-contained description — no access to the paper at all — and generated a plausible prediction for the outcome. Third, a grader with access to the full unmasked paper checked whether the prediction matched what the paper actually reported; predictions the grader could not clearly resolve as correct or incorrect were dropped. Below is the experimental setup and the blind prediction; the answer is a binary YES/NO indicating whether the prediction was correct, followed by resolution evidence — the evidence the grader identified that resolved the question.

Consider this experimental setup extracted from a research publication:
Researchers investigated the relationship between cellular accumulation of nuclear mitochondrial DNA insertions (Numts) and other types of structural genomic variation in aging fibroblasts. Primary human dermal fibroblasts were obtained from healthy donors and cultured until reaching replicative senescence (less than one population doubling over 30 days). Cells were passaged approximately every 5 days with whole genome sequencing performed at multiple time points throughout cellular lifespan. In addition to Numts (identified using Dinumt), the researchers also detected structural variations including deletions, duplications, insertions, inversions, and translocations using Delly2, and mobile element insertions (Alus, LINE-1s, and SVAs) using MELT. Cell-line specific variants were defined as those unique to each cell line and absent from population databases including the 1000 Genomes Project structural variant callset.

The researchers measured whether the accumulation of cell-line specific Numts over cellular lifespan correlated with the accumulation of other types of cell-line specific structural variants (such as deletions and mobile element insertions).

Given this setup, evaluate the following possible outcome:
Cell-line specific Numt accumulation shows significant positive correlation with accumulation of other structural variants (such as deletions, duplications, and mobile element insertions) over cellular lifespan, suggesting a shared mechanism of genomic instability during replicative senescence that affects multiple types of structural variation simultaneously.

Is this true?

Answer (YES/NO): NO